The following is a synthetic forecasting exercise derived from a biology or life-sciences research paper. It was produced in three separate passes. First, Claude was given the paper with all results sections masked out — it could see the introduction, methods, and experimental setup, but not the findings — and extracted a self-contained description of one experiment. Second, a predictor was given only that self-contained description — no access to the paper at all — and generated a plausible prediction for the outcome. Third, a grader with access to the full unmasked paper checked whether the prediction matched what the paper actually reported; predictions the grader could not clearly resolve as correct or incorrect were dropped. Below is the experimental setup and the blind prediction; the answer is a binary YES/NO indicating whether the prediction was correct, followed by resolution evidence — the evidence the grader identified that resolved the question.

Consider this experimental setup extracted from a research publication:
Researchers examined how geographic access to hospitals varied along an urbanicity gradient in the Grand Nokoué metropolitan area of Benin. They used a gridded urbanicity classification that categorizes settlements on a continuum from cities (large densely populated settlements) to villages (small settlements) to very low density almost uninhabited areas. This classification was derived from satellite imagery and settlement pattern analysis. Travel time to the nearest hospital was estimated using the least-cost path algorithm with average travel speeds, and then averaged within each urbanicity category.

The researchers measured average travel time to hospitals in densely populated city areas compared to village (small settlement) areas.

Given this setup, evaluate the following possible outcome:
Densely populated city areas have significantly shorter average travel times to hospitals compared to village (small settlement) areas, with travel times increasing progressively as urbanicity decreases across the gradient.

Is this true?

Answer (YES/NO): NO